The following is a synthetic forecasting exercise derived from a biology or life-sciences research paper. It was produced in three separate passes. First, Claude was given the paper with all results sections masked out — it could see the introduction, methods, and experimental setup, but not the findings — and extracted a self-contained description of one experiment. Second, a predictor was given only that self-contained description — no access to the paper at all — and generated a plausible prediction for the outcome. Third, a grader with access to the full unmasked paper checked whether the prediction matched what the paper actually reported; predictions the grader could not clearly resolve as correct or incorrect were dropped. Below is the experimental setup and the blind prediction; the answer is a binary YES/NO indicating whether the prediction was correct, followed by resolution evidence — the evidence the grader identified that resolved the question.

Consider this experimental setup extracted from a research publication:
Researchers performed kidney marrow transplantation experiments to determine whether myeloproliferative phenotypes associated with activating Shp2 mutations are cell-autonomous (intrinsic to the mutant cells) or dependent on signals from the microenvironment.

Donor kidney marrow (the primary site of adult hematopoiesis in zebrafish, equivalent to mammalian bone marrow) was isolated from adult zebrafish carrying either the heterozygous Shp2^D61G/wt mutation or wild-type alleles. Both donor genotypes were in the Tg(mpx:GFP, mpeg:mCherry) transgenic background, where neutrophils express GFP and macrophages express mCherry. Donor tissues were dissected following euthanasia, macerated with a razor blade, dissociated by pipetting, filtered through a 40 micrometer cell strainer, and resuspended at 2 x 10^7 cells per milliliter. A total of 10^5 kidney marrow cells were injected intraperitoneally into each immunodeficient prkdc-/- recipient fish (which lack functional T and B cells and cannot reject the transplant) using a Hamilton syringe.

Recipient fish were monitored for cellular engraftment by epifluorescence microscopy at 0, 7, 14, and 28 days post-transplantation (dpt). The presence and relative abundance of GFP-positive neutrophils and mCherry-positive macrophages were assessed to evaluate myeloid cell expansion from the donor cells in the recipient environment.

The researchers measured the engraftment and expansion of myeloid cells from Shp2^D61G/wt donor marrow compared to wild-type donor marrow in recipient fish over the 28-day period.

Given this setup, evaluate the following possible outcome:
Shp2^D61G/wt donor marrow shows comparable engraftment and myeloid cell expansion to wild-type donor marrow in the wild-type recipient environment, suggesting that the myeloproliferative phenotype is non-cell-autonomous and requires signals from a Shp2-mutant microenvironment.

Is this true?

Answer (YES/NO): NO